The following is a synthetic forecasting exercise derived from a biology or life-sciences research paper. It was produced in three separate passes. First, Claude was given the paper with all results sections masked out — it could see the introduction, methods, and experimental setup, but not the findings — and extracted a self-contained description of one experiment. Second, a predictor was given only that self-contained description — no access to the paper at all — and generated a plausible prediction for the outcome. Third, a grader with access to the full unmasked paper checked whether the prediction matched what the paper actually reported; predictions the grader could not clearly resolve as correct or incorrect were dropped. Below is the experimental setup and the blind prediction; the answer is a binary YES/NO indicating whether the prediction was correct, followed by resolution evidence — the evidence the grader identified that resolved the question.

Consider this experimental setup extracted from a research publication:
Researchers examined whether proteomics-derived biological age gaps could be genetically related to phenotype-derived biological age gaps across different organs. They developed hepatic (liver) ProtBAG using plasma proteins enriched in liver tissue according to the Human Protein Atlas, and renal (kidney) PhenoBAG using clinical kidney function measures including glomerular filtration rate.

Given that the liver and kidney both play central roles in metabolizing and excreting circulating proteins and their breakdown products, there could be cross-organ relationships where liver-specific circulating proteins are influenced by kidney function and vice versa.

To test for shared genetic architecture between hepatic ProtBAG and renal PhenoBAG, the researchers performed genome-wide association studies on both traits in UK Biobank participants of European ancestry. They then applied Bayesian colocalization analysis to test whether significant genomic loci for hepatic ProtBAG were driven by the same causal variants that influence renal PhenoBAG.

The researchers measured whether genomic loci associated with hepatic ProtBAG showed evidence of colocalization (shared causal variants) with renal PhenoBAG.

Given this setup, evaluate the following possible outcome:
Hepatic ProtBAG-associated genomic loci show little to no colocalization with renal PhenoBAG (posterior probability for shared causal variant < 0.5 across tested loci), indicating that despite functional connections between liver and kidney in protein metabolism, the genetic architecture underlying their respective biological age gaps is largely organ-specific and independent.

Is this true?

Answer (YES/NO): NO